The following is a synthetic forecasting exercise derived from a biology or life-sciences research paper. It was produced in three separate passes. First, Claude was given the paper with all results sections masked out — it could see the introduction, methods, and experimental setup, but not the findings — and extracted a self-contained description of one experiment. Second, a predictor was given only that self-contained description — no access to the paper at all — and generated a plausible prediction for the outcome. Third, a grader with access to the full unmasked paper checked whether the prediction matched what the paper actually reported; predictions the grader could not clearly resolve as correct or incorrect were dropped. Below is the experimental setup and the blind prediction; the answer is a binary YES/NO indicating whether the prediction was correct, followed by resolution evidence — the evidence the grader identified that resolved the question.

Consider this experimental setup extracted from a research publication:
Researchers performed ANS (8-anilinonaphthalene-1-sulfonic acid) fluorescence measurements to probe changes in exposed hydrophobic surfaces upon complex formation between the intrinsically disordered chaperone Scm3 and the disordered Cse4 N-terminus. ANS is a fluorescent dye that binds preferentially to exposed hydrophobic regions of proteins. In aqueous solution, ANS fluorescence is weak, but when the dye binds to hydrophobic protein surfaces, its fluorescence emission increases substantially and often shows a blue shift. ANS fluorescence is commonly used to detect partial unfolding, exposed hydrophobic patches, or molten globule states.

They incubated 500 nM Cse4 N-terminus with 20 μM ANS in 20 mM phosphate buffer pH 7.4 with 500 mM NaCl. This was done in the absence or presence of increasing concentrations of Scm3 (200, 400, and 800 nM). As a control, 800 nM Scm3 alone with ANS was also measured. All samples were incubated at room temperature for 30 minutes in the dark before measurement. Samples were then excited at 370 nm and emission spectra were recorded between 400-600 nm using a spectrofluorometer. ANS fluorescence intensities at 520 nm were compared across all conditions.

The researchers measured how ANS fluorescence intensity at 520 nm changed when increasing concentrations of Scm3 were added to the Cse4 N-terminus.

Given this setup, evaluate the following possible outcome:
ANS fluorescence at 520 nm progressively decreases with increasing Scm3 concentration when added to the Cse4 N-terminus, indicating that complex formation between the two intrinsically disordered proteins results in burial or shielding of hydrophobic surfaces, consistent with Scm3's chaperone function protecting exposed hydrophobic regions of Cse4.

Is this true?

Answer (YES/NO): NO